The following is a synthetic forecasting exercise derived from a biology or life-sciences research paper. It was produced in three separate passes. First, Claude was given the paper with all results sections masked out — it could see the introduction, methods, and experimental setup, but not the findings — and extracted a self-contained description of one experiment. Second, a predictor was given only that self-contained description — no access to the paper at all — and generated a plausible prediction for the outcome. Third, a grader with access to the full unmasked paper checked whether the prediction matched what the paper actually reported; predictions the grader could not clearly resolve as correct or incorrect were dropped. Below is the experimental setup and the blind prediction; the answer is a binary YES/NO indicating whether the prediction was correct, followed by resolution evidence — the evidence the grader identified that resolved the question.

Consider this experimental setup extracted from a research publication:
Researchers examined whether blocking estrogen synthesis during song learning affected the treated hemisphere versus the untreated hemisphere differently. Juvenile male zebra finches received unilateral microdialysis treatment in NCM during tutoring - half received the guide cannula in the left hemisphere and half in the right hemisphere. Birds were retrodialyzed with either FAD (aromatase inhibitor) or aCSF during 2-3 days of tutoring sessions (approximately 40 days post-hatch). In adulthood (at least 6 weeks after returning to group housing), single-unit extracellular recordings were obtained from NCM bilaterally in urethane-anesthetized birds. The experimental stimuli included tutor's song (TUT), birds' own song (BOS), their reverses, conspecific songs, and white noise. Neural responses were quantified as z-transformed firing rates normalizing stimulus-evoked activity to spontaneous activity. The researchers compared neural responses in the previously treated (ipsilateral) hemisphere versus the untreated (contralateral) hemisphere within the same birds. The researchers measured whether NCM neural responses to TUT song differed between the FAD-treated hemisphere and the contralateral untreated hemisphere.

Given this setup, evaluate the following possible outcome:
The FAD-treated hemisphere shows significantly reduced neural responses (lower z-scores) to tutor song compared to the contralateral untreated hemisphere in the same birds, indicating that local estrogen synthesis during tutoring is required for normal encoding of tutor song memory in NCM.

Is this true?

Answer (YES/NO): NO